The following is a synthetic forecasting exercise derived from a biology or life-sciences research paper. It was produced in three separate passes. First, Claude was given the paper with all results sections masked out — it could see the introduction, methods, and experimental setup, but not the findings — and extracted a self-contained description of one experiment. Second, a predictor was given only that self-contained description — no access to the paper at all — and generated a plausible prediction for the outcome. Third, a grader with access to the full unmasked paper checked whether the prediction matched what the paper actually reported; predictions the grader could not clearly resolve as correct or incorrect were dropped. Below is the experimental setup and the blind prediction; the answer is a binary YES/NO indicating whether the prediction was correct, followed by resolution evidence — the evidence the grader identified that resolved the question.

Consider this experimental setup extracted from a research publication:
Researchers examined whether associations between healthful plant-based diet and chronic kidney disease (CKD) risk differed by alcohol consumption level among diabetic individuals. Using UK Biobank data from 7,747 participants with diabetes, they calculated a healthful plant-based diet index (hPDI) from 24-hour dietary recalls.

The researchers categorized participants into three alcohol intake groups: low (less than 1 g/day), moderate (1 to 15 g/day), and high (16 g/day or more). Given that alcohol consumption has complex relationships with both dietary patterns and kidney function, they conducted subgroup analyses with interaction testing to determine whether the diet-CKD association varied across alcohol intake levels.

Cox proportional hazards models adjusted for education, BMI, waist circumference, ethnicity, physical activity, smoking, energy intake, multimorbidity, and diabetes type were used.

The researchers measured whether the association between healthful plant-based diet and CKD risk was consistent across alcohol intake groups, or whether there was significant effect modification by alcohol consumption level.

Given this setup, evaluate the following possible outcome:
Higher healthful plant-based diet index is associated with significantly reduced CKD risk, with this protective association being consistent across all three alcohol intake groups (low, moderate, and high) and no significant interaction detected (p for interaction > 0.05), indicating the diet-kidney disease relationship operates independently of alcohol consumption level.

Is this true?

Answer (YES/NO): YES